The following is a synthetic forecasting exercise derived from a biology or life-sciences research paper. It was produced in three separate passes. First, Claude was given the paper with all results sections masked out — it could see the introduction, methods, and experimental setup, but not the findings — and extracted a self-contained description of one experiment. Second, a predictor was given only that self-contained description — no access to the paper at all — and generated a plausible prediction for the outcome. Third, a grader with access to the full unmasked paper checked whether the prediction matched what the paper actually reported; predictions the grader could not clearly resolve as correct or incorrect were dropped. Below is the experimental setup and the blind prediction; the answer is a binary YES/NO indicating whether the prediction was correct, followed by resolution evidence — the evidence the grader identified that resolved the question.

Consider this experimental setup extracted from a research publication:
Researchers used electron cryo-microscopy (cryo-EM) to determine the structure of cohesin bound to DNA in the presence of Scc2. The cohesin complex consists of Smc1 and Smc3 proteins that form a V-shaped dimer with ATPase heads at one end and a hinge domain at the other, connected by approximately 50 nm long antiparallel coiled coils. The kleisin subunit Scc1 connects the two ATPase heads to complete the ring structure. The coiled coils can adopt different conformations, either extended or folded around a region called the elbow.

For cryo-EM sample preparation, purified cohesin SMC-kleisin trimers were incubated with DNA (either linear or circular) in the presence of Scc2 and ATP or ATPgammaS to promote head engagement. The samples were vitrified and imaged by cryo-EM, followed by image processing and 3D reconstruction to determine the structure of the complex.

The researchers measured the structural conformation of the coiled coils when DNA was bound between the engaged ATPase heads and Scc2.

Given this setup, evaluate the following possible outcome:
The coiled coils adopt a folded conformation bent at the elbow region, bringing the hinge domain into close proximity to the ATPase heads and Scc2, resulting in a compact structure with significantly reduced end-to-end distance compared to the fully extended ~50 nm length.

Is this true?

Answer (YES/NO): YES